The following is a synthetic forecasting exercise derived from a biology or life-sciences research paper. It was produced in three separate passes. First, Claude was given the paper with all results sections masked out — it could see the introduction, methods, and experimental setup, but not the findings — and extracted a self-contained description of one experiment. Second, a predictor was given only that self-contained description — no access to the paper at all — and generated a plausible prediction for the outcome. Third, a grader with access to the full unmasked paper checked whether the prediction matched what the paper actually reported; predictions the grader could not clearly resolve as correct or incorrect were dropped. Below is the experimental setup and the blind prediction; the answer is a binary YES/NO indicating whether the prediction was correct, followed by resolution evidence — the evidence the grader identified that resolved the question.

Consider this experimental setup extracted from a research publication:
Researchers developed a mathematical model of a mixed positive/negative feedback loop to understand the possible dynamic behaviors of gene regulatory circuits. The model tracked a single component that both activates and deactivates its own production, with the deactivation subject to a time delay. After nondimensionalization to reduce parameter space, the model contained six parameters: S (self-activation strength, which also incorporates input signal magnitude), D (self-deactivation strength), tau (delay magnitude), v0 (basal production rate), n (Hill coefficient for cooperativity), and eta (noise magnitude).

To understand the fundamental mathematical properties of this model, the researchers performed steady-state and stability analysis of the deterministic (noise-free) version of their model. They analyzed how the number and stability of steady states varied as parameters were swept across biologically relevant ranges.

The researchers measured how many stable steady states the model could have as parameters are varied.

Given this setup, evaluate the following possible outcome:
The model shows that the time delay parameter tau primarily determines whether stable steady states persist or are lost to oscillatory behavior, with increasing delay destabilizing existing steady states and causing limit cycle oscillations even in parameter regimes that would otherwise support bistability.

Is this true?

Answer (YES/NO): NO